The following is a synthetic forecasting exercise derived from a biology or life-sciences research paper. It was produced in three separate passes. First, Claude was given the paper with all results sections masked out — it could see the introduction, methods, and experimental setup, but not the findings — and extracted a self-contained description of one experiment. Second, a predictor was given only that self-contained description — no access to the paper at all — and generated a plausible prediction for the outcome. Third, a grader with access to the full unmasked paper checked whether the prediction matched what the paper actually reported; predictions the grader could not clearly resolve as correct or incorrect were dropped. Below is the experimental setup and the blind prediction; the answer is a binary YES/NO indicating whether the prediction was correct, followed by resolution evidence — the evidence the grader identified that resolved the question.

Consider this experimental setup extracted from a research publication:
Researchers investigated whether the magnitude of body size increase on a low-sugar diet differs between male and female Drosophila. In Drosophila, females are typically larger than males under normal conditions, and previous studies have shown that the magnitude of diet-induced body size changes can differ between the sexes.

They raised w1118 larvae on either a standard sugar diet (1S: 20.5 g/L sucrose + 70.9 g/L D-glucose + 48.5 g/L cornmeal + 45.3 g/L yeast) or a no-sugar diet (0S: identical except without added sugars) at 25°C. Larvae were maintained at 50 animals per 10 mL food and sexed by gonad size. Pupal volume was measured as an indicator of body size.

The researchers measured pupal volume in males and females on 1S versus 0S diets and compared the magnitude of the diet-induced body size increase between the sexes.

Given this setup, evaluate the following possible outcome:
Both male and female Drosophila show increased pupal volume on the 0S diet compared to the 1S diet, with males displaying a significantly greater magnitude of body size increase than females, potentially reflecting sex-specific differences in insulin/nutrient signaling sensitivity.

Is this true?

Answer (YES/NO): NO